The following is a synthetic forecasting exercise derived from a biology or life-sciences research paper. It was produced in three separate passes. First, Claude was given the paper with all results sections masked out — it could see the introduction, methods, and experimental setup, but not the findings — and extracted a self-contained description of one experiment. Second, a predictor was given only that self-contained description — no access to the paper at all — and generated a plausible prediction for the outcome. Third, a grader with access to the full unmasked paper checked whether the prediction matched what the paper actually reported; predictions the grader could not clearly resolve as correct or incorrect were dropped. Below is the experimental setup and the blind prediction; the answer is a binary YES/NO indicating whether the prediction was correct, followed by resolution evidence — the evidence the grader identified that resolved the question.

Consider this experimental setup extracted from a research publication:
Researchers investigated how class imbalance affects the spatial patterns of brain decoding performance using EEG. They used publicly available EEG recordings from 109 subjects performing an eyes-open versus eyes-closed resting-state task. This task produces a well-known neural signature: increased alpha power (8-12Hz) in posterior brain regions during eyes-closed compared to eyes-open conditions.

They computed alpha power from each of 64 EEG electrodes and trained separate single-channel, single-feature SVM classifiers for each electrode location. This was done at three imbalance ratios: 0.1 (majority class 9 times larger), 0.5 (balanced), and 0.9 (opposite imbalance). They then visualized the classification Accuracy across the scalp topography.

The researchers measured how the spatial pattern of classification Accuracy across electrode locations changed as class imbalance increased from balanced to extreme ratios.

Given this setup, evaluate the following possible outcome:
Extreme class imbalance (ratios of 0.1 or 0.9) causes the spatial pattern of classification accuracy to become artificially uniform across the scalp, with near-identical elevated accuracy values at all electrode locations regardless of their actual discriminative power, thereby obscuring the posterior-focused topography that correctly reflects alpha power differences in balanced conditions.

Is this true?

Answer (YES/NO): YES